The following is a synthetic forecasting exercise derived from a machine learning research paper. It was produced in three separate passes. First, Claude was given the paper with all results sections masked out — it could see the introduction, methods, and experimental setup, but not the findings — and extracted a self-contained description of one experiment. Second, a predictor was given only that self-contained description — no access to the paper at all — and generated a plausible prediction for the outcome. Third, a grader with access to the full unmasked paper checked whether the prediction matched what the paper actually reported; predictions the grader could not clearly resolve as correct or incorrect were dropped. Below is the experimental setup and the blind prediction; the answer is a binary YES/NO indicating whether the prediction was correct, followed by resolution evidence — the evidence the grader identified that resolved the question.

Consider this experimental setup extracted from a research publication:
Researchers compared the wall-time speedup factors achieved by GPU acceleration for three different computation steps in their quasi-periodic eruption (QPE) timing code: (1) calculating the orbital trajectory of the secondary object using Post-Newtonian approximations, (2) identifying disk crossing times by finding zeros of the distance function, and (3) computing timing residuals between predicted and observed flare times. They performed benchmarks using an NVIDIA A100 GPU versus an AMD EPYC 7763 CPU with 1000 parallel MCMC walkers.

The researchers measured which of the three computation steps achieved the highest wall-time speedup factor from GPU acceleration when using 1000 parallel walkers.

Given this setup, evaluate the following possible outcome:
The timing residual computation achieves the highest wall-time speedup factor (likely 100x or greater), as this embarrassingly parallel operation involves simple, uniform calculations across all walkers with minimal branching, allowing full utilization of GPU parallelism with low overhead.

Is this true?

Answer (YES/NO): NO